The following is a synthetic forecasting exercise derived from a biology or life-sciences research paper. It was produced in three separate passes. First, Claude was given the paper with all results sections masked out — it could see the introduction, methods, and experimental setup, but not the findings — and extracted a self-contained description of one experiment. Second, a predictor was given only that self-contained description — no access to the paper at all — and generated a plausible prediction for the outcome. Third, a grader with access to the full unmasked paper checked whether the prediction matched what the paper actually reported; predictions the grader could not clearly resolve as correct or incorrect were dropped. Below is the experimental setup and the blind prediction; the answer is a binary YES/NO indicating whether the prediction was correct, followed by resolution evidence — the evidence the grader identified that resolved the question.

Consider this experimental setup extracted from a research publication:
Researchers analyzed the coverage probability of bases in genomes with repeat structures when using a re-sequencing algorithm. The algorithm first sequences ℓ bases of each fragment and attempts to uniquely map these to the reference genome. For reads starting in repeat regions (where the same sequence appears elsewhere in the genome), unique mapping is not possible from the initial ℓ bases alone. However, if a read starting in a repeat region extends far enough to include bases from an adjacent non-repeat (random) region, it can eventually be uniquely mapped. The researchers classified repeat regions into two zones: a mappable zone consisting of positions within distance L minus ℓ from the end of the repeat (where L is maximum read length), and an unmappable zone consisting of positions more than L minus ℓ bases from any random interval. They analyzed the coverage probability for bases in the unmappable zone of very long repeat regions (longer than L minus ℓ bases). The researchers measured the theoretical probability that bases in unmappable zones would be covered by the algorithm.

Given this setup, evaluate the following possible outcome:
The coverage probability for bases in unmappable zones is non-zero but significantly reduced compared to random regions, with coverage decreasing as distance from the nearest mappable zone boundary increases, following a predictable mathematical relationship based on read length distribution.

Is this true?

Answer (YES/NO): NO